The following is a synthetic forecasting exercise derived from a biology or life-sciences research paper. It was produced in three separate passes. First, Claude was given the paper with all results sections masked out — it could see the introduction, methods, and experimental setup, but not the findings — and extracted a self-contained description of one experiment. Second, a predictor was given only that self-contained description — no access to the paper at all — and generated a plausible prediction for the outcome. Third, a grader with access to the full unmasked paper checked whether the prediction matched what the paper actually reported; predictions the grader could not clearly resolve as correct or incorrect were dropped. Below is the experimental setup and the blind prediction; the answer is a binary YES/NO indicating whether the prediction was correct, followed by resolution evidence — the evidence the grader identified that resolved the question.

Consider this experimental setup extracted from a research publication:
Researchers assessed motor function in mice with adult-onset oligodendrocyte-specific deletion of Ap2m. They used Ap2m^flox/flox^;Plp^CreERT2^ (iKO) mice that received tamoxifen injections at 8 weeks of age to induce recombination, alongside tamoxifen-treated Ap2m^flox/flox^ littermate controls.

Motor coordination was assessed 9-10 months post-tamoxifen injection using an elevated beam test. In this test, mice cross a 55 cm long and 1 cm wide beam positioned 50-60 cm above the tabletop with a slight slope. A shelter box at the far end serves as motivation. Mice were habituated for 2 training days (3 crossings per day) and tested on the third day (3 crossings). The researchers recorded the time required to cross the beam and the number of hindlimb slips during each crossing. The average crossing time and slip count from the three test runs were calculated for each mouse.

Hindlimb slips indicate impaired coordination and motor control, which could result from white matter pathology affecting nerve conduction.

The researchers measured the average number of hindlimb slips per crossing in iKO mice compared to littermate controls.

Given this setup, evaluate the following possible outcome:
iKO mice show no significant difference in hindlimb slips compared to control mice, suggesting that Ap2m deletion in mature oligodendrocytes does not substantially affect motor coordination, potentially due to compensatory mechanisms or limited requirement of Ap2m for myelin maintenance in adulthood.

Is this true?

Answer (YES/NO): NO